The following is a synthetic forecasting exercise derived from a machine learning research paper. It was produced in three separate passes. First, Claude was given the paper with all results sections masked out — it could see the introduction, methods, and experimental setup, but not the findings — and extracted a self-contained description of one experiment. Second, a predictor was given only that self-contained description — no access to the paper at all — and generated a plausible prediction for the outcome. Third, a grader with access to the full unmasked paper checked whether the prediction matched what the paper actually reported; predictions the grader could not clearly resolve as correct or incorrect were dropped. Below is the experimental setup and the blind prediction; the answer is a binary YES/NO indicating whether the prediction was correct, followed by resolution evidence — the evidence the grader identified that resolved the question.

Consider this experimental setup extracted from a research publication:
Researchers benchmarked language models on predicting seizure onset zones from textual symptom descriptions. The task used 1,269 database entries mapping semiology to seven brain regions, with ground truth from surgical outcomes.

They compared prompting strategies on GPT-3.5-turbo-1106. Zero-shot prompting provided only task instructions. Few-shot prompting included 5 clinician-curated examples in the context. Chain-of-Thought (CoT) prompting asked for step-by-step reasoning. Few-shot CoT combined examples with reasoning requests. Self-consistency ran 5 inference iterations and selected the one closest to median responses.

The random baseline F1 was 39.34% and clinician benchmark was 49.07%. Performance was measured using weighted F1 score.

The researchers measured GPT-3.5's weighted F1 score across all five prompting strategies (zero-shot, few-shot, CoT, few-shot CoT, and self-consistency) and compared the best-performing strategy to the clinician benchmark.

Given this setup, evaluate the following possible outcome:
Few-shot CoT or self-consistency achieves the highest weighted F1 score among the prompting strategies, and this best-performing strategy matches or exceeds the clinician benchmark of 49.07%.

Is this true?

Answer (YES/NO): YES